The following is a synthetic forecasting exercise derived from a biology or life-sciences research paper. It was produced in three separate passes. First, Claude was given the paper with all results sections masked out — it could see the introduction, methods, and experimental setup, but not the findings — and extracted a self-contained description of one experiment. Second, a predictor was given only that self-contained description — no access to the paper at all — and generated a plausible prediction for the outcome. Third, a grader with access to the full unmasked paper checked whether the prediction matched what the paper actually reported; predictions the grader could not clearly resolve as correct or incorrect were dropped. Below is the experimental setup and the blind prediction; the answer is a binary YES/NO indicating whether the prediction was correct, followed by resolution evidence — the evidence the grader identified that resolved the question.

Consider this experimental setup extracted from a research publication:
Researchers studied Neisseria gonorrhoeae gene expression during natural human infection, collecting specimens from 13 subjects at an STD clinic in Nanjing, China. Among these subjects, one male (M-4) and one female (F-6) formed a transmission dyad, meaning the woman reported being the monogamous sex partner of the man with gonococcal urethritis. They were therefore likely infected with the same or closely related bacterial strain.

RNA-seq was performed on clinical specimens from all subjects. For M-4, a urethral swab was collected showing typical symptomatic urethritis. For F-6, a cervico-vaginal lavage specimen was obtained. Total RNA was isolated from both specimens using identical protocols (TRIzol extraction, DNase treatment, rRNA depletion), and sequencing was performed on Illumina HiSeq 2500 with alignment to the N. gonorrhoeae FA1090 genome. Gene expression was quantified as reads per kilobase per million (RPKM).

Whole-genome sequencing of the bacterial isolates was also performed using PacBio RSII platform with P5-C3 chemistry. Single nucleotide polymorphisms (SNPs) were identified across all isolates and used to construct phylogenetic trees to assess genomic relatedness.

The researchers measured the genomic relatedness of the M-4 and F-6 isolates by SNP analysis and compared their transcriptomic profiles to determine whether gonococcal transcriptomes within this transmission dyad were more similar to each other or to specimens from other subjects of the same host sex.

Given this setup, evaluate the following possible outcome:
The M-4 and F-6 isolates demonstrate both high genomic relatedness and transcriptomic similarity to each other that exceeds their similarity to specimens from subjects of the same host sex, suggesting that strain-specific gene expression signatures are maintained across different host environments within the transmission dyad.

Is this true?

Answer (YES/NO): NO